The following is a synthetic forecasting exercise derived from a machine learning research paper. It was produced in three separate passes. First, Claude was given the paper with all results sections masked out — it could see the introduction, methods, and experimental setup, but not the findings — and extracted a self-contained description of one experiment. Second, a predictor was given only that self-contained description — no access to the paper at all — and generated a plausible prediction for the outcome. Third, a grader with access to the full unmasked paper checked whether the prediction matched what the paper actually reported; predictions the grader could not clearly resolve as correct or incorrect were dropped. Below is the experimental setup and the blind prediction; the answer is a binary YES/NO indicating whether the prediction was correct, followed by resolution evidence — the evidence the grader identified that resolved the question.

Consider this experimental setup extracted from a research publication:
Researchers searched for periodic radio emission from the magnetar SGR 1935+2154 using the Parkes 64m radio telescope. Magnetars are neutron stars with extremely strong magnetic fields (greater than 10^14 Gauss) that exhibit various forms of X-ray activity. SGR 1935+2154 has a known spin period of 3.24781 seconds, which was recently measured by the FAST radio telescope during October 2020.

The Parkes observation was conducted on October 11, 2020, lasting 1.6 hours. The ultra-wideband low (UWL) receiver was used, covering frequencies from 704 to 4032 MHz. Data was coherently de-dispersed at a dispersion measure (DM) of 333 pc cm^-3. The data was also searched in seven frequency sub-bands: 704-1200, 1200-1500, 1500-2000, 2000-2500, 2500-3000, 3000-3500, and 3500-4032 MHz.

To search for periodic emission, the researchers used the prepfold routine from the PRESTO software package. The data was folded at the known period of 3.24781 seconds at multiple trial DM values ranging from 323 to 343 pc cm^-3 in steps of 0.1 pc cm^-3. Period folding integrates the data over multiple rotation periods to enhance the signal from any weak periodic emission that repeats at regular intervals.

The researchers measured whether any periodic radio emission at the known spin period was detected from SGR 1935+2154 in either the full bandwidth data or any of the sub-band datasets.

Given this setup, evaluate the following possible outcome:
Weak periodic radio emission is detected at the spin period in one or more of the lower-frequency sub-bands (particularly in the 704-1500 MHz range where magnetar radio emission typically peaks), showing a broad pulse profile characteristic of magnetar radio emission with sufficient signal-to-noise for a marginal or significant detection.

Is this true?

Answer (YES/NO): NO